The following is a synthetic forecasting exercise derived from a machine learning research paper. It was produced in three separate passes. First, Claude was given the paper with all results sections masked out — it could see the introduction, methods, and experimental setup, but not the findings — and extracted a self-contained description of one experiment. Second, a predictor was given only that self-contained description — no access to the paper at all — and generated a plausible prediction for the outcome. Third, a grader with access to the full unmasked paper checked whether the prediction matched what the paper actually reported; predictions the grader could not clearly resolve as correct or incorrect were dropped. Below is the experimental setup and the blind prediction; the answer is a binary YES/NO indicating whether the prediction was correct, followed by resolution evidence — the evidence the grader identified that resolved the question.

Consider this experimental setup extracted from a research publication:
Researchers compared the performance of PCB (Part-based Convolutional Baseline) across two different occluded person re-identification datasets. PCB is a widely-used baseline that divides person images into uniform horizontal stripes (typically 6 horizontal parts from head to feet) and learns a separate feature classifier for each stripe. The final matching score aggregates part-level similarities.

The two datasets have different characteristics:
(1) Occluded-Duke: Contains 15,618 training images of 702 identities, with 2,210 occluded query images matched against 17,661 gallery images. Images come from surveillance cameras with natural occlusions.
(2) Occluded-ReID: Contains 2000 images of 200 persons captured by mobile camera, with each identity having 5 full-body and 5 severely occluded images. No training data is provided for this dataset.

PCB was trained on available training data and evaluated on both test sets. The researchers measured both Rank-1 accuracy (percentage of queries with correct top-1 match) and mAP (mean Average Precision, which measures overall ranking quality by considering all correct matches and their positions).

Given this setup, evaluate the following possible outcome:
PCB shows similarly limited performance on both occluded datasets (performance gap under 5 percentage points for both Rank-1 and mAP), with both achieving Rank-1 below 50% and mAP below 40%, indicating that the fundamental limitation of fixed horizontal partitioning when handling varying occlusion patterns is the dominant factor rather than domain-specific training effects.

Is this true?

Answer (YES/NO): NO